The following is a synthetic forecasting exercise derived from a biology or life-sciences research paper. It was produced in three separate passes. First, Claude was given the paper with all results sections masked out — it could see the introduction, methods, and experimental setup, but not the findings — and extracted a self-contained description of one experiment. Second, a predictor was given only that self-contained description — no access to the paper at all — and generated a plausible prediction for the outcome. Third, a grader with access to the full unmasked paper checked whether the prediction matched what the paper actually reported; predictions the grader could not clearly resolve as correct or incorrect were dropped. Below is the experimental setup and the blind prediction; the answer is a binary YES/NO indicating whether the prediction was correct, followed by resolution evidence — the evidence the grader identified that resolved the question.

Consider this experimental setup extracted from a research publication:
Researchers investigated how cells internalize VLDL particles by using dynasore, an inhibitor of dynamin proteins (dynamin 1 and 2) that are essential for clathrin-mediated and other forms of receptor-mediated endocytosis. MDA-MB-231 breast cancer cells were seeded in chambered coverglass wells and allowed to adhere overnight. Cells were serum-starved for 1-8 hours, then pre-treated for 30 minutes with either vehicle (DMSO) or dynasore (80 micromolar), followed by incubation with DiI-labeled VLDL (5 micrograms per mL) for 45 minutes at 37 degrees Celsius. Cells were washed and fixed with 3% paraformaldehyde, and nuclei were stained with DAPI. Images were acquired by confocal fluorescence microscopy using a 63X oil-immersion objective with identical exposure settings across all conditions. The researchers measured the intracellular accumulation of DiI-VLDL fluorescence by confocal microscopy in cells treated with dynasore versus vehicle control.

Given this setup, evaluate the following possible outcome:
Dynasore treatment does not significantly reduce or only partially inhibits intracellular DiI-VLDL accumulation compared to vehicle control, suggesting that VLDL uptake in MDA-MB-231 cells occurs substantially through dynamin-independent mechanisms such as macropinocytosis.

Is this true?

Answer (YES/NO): NO